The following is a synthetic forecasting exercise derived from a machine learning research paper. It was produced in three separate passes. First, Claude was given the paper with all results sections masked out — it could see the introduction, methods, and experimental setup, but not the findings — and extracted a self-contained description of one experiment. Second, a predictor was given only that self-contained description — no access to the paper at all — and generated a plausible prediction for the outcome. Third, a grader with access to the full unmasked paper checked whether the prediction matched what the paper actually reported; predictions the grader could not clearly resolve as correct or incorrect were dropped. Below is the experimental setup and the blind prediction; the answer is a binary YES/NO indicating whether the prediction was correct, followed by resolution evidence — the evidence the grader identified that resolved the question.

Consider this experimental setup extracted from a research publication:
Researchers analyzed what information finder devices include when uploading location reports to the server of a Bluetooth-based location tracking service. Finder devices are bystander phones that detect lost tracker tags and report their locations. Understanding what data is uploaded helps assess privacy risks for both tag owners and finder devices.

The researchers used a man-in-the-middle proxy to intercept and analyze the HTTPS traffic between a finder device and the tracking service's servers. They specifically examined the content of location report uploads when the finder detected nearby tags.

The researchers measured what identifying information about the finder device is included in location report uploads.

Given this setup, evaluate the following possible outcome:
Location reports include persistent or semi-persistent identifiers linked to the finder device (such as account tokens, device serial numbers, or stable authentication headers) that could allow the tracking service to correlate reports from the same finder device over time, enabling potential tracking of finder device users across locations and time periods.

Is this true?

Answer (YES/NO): YES